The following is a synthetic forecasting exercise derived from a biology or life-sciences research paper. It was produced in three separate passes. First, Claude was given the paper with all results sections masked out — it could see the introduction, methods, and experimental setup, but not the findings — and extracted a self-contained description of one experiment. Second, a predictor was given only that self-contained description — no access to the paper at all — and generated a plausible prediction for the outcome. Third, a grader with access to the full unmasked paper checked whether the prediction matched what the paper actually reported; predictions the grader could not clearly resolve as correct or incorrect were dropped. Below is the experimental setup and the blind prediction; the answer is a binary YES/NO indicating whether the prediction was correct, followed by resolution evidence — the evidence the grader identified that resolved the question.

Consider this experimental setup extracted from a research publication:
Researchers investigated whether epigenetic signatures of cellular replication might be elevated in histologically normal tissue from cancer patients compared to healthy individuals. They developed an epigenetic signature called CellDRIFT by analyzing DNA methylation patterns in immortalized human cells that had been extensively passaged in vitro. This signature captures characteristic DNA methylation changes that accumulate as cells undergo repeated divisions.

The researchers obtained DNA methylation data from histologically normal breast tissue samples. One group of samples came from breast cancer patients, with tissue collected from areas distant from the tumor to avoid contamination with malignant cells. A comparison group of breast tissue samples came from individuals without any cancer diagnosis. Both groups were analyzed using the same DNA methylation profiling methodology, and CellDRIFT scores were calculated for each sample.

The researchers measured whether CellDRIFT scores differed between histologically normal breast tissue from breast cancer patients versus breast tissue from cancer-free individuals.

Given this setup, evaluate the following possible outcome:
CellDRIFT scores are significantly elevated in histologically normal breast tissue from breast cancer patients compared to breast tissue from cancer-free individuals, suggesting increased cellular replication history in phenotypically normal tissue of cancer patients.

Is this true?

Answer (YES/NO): YES